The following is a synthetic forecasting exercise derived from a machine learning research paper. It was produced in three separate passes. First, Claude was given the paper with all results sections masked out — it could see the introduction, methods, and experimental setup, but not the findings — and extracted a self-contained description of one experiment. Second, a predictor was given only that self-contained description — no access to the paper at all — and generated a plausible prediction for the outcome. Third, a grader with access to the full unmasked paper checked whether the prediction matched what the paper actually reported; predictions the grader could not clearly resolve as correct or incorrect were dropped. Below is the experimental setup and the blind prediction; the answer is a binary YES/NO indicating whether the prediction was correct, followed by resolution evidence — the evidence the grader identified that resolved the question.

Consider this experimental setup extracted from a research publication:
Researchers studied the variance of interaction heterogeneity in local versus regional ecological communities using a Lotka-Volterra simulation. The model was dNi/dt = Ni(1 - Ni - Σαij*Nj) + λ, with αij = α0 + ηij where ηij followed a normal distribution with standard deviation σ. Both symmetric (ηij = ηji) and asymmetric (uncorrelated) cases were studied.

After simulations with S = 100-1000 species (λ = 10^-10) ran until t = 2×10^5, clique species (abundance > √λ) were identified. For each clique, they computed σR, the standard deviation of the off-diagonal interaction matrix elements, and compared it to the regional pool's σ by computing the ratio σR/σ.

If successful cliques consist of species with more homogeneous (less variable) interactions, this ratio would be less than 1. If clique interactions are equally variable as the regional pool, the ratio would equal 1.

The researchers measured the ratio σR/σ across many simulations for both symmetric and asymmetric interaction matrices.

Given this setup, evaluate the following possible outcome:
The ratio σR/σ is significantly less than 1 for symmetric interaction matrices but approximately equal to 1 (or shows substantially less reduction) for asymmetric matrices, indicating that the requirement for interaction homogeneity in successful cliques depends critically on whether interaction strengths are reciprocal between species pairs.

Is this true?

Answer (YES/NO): NO